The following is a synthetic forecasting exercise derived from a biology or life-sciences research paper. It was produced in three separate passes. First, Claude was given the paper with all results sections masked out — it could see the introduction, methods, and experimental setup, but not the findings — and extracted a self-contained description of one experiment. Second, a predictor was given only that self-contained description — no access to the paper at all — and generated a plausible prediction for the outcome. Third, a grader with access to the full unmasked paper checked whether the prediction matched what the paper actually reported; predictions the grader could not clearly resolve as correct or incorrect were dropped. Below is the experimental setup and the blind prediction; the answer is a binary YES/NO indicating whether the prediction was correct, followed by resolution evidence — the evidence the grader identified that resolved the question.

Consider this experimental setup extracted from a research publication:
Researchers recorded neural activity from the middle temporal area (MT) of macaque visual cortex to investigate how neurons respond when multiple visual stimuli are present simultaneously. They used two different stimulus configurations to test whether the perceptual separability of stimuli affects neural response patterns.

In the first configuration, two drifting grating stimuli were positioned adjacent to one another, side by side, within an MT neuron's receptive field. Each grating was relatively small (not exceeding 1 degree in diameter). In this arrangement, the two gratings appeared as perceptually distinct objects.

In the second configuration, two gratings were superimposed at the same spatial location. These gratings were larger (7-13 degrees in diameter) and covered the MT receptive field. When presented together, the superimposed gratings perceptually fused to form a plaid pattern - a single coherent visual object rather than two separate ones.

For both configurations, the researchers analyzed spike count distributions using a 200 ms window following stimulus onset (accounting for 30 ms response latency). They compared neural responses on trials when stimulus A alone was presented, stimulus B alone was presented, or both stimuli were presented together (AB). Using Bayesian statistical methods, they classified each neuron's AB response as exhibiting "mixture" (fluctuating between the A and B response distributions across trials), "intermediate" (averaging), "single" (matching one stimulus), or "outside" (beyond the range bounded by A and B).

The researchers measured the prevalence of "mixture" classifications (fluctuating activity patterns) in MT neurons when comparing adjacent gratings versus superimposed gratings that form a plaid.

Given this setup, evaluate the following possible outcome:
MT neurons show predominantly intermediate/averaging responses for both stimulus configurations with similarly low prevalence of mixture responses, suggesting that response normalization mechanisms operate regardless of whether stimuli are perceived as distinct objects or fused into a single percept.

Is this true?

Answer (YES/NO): NO